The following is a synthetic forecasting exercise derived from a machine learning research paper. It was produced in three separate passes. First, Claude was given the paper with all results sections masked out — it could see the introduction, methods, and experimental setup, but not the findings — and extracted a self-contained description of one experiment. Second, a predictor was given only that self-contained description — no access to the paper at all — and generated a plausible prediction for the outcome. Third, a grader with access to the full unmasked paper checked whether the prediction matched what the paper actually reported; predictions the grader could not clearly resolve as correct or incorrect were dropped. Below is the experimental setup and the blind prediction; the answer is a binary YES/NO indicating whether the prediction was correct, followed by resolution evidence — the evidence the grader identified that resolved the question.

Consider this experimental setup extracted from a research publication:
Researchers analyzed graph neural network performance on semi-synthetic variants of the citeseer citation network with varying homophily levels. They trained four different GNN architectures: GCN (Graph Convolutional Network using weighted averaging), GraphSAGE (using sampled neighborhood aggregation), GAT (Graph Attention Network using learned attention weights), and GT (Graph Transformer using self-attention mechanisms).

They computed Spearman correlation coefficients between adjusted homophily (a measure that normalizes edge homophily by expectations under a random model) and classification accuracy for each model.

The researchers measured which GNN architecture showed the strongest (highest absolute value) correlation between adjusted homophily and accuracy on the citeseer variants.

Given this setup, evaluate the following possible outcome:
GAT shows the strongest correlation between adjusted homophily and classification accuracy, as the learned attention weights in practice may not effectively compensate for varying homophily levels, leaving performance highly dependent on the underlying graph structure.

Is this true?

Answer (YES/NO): NO